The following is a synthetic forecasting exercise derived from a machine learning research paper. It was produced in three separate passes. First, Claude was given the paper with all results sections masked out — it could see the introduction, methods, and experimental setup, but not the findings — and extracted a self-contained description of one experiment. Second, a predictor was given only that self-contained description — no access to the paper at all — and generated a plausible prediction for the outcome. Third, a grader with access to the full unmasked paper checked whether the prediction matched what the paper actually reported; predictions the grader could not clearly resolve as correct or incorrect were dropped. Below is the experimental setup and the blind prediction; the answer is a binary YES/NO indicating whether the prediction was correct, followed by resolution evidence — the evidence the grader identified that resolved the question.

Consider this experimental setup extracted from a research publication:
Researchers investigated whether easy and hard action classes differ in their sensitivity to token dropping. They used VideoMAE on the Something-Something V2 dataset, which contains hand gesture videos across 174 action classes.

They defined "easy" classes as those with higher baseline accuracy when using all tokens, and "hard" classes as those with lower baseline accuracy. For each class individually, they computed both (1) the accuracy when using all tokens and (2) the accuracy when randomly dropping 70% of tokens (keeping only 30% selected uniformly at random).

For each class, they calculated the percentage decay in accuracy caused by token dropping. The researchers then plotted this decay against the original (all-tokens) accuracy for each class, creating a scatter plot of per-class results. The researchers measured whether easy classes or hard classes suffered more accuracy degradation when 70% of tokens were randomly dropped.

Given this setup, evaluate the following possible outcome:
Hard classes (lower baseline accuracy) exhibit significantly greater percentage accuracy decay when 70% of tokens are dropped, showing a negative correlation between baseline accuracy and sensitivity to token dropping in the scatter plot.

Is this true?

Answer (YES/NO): YES